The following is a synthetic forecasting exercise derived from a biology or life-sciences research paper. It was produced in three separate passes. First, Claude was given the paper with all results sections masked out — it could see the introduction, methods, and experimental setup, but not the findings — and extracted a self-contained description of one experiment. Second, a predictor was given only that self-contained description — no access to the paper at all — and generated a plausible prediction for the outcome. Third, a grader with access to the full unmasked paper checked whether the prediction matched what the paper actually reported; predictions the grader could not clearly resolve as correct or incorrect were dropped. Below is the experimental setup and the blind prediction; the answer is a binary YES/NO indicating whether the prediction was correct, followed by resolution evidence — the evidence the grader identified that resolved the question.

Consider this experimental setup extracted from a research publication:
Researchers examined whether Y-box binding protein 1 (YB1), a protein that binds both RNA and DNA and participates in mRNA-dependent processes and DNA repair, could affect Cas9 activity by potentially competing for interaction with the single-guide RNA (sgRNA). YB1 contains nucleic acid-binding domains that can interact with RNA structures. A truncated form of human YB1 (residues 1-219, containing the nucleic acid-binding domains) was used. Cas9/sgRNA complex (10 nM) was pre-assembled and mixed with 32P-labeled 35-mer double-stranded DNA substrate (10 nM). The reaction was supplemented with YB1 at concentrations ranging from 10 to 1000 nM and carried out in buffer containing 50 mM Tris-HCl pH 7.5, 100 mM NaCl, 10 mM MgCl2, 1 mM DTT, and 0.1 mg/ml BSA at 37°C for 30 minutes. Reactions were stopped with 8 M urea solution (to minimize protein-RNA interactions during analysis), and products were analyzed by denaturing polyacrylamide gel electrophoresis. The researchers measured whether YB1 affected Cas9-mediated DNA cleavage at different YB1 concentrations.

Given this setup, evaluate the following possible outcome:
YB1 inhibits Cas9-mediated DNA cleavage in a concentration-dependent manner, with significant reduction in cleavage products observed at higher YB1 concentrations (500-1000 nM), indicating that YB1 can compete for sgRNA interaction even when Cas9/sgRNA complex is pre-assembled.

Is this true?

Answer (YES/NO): NO